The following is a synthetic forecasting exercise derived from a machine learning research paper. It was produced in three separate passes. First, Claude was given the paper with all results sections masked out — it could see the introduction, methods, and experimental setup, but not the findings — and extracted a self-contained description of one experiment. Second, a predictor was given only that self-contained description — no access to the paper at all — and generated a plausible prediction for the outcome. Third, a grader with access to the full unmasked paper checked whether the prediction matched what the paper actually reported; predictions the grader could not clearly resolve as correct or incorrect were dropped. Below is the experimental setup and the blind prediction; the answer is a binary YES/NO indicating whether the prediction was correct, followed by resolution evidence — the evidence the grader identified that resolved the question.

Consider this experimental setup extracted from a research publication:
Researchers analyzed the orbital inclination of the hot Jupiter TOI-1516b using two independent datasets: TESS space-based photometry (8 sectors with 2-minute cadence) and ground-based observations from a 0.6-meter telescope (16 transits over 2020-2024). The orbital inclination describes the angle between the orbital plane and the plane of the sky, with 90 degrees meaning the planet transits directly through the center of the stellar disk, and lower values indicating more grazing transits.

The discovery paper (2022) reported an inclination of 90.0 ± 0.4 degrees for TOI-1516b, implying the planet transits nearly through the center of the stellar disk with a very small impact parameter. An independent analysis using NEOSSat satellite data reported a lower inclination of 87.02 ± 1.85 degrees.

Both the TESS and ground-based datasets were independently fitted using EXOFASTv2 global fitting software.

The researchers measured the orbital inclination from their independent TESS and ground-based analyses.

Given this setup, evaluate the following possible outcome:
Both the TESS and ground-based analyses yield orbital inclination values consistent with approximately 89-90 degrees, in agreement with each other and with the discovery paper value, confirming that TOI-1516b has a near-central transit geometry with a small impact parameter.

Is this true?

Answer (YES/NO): NO